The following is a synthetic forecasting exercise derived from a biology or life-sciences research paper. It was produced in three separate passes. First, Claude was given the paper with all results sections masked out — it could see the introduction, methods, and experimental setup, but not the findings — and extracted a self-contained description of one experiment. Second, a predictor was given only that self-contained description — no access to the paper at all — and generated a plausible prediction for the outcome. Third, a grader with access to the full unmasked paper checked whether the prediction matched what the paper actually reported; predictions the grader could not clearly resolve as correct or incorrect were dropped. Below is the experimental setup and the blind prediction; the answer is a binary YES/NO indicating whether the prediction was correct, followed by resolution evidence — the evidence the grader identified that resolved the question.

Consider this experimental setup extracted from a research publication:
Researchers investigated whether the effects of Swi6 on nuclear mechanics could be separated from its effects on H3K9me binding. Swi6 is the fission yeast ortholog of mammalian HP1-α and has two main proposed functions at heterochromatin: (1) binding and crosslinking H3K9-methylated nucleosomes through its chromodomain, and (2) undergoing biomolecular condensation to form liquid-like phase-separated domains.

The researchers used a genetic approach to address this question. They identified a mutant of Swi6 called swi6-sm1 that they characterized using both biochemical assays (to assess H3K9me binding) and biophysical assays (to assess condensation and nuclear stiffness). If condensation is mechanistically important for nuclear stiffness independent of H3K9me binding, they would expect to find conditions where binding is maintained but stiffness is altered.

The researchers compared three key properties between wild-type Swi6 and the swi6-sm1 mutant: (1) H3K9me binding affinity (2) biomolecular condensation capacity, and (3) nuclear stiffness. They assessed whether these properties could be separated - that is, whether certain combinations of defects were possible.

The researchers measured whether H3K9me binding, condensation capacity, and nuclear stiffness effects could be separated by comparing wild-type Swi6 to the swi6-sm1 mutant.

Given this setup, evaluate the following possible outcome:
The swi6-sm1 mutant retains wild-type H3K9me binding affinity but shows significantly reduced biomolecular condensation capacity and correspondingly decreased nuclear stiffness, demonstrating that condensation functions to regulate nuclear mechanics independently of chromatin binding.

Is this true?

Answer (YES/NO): YES